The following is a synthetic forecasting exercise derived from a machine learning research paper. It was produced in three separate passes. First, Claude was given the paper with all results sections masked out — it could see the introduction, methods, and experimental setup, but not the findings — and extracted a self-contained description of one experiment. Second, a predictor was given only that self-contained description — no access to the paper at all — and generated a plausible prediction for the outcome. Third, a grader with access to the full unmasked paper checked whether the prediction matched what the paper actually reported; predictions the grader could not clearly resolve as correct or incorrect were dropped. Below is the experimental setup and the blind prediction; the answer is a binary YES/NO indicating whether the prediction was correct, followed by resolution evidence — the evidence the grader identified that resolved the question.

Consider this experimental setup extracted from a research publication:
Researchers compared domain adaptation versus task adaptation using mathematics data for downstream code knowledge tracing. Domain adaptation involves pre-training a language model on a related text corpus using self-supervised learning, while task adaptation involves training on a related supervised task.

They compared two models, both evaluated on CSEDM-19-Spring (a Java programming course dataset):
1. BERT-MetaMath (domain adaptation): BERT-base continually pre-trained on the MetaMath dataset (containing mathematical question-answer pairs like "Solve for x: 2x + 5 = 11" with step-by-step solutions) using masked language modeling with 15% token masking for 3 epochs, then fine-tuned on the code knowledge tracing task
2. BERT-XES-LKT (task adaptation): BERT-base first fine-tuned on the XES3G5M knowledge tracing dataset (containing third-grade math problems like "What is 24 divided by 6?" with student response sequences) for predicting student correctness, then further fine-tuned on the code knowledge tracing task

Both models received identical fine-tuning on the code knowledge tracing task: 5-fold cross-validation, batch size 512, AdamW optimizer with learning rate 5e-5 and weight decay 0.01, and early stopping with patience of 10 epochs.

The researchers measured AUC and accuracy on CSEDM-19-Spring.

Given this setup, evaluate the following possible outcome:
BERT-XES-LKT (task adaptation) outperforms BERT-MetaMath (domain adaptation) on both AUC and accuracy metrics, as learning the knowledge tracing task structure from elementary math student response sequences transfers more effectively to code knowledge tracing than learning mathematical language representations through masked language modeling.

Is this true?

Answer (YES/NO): NO